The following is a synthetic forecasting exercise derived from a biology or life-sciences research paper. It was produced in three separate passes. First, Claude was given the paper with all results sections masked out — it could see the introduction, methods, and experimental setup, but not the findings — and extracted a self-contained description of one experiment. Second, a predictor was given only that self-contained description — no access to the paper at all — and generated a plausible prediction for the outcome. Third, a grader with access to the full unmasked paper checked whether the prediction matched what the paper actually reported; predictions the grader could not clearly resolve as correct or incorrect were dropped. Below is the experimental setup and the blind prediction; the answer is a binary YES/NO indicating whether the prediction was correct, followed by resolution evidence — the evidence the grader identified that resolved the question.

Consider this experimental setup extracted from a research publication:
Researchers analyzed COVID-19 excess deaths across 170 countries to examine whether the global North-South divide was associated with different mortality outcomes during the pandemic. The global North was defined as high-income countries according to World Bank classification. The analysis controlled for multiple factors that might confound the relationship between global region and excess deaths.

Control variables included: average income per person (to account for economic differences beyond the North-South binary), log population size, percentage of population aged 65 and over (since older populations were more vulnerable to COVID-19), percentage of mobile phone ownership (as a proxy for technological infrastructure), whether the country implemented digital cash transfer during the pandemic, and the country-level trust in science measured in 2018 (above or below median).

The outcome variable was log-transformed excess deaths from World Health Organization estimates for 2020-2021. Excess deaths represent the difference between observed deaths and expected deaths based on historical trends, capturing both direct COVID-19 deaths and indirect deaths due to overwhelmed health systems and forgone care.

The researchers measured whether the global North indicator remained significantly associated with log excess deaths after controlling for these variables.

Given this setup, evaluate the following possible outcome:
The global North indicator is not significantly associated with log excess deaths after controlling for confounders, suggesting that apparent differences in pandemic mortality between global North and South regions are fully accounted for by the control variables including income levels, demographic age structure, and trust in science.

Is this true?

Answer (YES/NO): NO